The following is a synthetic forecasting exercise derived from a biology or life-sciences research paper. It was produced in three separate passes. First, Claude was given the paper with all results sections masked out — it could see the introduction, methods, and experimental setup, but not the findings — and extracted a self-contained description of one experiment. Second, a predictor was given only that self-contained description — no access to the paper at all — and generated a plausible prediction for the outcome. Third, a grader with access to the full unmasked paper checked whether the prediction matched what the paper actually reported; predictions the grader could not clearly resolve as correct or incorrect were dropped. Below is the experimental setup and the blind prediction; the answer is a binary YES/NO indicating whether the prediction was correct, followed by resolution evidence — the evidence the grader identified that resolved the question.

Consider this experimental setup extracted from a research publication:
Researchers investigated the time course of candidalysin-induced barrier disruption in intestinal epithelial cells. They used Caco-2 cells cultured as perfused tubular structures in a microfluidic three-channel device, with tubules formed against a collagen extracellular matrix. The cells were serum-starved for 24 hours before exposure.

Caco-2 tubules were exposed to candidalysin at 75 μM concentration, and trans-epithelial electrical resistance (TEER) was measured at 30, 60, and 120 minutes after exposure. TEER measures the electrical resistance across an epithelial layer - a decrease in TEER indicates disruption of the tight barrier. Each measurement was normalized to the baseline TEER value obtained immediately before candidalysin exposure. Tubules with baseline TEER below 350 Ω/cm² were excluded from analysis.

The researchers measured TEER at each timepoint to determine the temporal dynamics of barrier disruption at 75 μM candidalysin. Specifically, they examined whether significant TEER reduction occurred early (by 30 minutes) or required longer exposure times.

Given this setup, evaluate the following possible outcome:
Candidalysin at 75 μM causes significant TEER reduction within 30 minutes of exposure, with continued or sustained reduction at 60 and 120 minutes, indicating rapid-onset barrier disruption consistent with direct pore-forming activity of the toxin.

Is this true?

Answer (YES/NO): YES